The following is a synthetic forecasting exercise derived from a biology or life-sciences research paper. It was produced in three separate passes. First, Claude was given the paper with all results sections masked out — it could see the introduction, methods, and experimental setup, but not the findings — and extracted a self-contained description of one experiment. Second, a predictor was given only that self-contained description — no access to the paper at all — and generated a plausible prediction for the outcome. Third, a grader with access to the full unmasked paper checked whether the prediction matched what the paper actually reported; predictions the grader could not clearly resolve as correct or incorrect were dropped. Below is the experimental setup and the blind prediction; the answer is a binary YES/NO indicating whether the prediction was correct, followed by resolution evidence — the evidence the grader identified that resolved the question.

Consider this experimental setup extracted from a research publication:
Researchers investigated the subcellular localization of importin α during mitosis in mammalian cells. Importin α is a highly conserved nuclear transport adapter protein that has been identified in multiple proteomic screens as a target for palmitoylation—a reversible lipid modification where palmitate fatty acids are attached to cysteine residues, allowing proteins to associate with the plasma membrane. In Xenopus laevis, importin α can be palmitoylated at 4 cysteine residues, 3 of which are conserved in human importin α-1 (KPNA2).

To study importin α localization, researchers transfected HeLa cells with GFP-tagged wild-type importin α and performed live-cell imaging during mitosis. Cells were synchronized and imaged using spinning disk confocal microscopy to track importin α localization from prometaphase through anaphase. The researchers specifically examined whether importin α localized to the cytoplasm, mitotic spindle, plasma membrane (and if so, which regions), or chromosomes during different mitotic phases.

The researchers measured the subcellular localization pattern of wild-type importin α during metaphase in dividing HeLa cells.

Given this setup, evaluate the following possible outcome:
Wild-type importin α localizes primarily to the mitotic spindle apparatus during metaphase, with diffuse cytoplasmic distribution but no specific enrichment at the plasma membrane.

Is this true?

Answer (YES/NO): NO